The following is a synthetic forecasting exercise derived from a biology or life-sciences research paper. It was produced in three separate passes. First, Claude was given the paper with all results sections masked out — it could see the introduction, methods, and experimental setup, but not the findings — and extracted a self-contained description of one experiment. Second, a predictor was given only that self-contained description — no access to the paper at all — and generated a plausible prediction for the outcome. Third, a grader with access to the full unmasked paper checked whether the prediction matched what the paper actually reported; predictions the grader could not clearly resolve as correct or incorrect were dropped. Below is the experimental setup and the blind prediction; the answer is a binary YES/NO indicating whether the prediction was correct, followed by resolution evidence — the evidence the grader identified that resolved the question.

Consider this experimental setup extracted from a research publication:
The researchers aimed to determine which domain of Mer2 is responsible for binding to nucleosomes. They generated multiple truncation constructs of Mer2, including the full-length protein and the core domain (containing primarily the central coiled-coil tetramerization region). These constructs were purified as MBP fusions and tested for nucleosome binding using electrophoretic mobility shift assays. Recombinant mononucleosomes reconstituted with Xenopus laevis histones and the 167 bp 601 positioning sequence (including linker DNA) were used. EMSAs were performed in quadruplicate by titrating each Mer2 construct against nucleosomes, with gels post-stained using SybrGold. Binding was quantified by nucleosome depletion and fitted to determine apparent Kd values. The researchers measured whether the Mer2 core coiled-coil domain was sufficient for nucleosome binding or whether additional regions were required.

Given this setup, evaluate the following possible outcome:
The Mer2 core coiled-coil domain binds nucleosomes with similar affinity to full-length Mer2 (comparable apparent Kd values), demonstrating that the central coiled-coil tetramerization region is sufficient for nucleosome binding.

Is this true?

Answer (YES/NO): NO